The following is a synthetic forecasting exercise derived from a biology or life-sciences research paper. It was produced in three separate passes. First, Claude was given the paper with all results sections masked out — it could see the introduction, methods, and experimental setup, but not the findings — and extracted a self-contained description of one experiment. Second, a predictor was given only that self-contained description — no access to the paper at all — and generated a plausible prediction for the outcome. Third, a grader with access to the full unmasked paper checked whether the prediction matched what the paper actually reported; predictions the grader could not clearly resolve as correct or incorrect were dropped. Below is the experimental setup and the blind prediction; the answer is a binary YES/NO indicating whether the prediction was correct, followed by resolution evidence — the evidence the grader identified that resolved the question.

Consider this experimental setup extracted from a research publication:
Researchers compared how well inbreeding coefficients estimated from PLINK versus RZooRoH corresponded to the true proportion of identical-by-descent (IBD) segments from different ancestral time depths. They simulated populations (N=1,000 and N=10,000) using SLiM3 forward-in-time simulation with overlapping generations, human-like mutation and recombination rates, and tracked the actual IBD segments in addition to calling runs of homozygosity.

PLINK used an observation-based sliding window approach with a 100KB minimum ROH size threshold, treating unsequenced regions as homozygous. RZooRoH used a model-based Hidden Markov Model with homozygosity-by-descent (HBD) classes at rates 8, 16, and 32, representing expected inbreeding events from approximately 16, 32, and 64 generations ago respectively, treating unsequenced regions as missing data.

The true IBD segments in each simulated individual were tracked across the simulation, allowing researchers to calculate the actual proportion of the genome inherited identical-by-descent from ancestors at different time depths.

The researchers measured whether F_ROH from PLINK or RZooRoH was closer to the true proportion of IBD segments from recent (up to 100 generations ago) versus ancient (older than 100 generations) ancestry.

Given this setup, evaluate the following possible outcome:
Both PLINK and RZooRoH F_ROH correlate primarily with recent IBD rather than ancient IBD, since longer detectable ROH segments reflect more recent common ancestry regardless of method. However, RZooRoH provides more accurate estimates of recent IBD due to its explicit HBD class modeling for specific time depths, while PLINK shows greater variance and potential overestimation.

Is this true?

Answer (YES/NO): NO